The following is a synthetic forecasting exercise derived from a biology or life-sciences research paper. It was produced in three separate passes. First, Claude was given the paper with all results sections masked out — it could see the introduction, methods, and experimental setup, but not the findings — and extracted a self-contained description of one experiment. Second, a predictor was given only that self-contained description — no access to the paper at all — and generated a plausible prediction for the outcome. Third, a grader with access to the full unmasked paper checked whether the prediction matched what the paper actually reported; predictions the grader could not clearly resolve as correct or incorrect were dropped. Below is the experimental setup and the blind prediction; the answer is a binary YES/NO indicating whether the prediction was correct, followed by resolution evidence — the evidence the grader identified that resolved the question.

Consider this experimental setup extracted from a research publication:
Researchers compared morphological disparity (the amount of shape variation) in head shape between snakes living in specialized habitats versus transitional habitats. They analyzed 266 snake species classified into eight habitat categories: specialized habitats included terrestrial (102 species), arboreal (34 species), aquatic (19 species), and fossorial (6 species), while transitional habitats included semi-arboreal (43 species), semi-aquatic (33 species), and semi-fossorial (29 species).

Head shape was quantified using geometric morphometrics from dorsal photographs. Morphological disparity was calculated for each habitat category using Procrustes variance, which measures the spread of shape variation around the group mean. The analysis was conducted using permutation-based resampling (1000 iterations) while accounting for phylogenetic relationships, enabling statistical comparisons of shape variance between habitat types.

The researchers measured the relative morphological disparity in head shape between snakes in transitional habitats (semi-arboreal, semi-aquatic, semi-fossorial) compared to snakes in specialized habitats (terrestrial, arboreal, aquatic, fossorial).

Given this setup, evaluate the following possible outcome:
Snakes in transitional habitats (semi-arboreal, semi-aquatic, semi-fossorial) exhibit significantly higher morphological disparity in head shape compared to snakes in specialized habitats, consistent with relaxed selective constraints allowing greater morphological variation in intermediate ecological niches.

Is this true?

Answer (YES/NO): NO